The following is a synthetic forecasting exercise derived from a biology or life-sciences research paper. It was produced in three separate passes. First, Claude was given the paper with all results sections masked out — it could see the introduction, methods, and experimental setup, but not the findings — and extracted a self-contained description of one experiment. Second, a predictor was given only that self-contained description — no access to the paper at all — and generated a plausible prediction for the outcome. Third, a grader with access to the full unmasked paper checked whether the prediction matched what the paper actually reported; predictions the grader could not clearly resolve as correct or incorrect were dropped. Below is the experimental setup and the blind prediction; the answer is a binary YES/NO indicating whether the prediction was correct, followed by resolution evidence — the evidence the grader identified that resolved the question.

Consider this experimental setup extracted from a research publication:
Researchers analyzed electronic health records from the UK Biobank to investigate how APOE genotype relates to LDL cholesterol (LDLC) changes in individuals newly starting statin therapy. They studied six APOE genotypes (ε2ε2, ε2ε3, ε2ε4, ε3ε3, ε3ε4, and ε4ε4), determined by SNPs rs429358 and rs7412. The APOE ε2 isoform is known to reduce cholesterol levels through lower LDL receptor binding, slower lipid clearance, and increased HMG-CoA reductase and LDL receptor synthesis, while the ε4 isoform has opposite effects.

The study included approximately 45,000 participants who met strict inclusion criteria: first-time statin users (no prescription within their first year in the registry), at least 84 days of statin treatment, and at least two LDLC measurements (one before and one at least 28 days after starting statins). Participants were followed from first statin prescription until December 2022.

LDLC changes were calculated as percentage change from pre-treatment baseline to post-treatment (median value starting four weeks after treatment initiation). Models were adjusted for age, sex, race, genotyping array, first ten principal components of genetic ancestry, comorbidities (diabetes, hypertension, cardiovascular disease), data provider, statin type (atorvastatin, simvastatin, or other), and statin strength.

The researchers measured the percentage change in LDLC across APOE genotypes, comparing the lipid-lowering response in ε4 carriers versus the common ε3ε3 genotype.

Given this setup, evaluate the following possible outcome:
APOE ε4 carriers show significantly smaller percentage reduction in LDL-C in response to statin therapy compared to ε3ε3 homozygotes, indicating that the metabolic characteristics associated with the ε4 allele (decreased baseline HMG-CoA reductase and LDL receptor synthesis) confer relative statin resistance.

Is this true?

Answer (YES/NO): NO